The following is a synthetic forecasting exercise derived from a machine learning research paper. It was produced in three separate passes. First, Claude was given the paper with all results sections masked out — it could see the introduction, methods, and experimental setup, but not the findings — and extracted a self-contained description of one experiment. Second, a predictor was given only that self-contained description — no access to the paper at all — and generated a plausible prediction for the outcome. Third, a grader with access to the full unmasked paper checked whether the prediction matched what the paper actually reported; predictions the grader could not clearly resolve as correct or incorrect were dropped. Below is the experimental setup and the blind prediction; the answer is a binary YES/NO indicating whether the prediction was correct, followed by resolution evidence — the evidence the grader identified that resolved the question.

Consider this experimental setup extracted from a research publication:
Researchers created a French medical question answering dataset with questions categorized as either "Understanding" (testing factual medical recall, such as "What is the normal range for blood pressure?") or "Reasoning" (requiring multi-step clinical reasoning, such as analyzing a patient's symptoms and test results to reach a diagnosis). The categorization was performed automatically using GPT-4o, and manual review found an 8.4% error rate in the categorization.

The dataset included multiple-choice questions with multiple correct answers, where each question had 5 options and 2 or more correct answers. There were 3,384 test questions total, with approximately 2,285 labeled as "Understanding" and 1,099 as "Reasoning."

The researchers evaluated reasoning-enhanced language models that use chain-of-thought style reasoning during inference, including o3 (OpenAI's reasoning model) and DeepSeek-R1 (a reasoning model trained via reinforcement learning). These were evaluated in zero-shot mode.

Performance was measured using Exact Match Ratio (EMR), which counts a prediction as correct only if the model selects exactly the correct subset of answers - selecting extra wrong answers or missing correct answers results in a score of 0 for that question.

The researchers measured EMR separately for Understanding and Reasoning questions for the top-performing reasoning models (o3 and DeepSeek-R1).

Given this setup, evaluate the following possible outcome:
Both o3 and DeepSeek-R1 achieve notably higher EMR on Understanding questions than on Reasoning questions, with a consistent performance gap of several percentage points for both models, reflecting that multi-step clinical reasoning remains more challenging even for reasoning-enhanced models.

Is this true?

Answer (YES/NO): YES